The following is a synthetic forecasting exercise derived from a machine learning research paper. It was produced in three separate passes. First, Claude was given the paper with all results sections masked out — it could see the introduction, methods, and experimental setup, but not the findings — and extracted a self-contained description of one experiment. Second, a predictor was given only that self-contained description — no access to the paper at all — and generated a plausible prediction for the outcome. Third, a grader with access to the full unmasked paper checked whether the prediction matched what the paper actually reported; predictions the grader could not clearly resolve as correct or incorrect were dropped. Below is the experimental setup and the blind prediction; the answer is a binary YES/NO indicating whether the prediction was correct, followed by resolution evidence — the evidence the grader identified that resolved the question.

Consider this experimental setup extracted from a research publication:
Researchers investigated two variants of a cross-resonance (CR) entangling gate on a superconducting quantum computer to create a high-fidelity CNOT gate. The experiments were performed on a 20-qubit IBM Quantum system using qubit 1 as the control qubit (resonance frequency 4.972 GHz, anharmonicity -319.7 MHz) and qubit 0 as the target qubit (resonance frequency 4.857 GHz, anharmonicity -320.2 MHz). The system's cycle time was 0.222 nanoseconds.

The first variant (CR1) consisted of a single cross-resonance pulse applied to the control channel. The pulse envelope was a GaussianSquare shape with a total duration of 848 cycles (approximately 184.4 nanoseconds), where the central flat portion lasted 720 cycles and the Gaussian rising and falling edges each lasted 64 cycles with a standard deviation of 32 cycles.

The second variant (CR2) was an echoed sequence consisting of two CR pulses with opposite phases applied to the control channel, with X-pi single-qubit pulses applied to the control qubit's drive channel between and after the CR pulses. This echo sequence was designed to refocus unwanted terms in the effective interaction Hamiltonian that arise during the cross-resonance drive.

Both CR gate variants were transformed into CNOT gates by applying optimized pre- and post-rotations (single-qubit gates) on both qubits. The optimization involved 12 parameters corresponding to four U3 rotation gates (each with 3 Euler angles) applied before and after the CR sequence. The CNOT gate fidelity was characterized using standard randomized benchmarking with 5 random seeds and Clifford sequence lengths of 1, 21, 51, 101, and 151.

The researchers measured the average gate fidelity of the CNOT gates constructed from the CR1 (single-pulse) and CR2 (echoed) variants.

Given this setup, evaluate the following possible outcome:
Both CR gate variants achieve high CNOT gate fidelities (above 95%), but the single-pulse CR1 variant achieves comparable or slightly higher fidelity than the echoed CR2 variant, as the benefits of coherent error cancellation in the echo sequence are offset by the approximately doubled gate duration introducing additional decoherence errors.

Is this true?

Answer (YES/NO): YES